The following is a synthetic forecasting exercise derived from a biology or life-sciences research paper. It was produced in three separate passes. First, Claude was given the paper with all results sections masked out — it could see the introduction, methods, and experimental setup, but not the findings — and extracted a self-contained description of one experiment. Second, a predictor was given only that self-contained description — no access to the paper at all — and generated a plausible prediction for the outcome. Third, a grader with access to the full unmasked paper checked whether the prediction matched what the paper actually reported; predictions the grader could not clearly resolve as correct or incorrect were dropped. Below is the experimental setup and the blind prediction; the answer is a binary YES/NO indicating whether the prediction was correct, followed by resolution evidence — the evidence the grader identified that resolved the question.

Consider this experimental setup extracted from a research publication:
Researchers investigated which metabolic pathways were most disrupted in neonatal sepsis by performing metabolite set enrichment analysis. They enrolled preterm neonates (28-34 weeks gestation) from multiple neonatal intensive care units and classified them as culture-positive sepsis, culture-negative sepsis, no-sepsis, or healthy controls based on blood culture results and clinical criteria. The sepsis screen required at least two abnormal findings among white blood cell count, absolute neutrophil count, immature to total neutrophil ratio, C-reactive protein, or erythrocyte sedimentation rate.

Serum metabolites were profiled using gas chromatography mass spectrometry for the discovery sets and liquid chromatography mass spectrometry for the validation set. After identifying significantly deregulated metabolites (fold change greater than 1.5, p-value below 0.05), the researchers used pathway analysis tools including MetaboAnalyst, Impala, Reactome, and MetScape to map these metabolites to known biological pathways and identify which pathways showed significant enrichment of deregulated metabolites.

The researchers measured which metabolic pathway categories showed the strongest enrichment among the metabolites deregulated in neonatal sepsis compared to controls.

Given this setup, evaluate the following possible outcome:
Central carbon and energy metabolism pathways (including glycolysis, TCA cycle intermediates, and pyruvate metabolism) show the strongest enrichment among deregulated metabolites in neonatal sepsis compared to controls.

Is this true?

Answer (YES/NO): NO